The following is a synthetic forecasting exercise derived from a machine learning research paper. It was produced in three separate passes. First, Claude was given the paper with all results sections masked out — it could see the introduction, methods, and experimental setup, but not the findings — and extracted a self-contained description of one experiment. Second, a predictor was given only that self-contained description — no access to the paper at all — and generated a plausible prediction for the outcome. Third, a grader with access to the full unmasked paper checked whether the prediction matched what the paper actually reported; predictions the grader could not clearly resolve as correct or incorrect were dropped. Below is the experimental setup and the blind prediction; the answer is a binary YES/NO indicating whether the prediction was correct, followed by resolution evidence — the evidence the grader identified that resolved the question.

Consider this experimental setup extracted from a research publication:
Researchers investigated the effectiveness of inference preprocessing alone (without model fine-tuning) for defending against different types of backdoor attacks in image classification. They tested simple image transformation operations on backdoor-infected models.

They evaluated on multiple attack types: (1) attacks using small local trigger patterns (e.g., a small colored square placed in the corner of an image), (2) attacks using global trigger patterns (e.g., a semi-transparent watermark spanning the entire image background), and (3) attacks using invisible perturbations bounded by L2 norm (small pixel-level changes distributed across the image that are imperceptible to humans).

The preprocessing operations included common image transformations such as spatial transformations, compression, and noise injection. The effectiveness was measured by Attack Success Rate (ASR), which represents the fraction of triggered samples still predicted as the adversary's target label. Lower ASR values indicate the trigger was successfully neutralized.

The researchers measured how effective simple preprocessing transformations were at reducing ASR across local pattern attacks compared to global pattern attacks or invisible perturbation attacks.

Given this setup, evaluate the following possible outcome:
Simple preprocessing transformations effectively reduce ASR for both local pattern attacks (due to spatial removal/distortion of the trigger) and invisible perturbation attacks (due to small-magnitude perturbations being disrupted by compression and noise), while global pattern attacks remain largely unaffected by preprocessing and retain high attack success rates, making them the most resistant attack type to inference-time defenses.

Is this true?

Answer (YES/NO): NO